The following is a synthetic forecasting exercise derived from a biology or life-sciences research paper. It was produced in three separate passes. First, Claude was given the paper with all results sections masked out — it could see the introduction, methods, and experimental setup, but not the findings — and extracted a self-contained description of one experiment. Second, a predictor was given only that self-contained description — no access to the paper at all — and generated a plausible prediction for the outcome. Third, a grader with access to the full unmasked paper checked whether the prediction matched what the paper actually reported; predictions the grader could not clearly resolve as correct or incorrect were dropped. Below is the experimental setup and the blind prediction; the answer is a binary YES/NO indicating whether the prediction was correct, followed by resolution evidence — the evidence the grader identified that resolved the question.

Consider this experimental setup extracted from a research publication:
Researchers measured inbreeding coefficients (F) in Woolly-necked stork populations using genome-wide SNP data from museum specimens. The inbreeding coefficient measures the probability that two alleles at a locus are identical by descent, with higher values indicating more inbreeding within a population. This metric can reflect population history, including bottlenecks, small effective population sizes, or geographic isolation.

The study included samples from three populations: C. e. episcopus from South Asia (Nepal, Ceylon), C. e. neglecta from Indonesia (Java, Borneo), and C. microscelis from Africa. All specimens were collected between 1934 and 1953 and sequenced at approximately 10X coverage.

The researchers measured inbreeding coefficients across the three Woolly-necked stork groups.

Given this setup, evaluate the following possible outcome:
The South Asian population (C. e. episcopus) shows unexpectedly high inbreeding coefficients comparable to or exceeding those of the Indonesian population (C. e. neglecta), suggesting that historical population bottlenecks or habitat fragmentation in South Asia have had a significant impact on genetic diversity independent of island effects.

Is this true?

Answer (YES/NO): NO